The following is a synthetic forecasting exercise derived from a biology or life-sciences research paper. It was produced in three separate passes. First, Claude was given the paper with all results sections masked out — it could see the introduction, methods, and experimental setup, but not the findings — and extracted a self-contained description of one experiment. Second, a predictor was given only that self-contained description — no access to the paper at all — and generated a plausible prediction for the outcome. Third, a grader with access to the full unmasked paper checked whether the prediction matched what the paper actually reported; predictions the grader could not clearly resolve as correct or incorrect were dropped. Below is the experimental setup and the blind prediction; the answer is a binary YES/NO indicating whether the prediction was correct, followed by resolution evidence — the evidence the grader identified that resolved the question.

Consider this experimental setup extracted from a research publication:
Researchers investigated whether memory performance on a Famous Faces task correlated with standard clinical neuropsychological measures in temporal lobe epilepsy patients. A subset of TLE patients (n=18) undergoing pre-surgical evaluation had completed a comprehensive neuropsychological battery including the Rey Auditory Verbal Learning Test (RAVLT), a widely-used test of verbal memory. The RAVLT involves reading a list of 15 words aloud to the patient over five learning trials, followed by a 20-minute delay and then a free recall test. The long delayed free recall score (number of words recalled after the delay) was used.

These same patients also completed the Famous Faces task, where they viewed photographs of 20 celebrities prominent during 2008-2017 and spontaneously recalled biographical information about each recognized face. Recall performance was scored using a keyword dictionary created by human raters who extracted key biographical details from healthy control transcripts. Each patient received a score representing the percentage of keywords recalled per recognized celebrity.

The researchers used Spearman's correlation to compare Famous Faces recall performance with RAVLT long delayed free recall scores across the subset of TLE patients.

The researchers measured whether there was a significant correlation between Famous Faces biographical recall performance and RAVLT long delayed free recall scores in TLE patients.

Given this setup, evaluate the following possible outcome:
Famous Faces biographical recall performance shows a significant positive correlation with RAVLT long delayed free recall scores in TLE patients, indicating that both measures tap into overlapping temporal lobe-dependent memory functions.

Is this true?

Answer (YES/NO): YES